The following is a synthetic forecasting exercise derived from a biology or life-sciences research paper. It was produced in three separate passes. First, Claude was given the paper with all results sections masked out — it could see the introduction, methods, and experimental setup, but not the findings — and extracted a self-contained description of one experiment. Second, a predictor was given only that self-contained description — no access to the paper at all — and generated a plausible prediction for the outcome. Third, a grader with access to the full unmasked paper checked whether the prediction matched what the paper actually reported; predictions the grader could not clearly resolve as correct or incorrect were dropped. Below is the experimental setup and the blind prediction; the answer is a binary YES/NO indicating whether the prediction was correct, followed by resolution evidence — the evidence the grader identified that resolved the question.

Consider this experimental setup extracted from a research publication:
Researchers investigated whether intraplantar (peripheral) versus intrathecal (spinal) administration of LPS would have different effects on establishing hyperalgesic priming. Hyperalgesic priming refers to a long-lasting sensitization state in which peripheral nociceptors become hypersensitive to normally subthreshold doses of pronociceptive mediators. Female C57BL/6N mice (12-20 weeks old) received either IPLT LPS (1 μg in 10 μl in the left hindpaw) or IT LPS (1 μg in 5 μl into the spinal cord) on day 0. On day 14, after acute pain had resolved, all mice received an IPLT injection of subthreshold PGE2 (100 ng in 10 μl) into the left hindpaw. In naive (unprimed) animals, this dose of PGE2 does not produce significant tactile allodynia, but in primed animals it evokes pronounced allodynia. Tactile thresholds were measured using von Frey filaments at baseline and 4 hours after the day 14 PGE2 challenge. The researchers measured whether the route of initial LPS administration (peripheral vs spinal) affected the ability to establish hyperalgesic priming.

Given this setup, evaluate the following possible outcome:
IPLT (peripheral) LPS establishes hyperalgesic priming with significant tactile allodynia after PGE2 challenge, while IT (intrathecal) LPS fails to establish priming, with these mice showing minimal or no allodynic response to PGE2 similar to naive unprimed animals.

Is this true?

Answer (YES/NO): YES